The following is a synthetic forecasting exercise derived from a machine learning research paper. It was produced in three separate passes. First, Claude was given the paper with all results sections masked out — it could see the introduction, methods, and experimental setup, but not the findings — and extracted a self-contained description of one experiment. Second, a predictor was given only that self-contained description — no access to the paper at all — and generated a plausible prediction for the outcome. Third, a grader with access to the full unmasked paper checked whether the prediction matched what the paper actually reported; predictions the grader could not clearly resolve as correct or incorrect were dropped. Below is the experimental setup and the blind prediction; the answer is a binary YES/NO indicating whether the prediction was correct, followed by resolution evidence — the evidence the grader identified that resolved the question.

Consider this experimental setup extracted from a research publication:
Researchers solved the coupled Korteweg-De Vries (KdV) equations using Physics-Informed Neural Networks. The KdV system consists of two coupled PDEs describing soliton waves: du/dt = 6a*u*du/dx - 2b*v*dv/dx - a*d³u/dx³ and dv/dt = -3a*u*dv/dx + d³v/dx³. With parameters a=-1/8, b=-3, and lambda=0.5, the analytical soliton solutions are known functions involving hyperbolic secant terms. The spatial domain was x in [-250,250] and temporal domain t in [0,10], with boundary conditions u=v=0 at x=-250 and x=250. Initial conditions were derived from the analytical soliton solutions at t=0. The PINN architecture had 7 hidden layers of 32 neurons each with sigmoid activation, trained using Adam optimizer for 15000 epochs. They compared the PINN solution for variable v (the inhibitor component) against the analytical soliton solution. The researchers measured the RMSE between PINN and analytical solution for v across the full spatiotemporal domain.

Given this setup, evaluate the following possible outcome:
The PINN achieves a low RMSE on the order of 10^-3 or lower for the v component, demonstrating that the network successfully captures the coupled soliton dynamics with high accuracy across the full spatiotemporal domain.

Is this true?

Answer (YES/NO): YES